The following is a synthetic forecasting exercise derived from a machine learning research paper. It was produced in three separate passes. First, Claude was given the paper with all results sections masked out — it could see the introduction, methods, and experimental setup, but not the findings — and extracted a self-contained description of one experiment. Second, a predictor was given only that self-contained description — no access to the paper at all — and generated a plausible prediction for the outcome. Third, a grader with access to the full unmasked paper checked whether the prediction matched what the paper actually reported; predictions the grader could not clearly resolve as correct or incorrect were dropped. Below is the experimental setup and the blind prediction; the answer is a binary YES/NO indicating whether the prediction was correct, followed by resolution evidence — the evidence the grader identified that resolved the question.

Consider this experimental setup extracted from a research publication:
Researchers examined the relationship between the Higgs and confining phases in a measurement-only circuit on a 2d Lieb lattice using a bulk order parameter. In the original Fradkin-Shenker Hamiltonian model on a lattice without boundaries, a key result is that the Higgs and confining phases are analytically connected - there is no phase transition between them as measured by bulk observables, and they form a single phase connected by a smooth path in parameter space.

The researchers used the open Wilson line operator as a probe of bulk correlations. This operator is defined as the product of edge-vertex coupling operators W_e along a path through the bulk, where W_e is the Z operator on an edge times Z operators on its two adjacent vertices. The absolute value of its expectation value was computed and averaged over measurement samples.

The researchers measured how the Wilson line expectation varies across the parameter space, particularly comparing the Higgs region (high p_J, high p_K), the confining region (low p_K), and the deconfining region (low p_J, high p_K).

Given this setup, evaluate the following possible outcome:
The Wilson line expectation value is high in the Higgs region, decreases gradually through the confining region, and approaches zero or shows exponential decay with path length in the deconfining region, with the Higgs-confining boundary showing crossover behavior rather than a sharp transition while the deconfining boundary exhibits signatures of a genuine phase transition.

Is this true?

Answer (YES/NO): NO